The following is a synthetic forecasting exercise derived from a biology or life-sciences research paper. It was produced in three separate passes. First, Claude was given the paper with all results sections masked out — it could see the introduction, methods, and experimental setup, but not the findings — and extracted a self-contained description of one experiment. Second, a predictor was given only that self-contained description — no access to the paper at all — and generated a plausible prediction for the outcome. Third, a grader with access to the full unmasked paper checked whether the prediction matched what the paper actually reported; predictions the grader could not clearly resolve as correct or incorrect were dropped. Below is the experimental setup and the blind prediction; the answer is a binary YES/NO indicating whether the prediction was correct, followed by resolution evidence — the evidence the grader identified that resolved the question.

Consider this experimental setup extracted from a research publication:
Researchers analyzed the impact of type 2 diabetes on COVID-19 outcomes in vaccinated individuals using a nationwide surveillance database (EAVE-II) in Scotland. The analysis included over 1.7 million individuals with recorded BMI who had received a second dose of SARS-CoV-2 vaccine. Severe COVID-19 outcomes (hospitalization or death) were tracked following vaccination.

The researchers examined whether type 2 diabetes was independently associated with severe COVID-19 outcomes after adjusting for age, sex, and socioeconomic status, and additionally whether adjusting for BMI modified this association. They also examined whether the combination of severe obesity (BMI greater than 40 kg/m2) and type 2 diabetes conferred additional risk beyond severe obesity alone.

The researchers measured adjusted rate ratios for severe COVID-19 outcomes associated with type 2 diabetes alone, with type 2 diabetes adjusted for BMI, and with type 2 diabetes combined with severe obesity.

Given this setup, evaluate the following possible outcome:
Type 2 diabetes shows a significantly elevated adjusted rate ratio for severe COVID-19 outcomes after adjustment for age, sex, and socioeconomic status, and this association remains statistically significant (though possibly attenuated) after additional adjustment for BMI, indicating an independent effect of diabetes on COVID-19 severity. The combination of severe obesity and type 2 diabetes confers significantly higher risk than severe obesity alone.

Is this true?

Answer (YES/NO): NO